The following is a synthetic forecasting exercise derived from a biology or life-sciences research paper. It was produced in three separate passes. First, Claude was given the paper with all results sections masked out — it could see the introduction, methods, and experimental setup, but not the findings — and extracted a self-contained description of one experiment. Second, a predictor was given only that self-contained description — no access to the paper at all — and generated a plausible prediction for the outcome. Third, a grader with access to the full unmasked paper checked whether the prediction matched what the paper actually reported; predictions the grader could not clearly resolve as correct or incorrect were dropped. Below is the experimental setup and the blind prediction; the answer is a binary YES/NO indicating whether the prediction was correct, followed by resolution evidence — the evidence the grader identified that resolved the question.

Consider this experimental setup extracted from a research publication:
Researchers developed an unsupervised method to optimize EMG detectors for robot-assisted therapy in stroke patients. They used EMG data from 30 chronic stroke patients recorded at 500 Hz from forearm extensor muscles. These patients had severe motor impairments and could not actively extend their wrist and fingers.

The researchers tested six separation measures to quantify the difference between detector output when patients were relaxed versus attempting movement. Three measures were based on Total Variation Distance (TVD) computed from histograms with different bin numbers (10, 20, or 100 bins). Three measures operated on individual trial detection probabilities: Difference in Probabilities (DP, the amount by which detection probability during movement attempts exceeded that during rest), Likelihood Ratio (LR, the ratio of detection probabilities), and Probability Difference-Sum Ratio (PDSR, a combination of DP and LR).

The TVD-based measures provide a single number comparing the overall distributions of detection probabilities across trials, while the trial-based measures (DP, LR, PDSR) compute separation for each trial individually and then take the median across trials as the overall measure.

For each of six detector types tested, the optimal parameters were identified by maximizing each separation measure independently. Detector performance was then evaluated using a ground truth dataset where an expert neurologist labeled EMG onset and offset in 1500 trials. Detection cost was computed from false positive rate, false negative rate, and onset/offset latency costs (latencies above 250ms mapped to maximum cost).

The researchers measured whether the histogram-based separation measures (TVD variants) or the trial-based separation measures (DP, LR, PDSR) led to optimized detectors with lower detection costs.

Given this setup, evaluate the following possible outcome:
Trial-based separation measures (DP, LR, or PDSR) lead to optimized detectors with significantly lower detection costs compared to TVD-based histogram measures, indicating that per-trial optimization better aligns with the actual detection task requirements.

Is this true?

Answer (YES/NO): NO